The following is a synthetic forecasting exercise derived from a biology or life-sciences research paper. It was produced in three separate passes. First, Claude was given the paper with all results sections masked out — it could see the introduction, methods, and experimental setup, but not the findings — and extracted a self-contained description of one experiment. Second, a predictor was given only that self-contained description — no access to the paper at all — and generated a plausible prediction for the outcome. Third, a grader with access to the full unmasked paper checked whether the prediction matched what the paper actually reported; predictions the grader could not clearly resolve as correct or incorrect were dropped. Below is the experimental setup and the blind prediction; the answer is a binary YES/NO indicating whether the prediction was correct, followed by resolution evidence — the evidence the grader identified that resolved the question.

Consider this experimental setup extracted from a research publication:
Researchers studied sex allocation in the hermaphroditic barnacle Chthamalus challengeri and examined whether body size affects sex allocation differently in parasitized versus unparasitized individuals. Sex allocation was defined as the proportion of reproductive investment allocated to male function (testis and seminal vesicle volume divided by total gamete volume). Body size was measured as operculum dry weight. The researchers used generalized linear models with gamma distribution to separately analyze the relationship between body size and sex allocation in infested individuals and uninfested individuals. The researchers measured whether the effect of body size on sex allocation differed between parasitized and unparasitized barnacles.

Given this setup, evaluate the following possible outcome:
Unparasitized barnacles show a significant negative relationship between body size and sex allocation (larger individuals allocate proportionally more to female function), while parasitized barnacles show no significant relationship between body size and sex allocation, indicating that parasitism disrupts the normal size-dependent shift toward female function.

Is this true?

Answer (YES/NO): YES